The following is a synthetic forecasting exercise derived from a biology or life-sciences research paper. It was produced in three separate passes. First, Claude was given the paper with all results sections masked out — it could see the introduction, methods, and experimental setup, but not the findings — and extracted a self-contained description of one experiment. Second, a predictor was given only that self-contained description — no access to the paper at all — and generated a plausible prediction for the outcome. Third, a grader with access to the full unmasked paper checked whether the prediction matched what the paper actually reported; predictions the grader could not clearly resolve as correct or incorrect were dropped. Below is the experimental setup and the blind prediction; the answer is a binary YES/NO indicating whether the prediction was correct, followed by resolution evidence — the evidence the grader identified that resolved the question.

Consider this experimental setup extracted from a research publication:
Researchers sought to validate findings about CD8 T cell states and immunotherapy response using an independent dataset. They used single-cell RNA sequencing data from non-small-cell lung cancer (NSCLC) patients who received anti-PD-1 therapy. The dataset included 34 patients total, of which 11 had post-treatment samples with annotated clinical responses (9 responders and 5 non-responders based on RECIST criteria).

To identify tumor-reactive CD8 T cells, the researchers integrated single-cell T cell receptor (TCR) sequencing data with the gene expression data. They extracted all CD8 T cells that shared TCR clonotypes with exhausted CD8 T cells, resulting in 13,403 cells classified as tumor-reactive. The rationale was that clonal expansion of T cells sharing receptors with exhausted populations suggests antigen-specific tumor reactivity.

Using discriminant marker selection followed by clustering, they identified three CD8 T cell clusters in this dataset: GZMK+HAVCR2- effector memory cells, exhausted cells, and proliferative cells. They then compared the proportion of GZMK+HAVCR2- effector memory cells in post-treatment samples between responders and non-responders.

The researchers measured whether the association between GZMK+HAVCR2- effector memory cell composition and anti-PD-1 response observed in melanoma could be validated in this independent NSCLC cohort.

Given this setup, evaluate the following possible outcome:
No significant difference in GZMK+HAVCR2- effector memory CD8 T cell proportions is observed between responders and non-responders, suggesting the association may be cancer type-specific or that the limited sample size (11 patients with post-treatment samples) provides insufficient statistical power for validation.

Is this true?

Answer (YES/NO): NO